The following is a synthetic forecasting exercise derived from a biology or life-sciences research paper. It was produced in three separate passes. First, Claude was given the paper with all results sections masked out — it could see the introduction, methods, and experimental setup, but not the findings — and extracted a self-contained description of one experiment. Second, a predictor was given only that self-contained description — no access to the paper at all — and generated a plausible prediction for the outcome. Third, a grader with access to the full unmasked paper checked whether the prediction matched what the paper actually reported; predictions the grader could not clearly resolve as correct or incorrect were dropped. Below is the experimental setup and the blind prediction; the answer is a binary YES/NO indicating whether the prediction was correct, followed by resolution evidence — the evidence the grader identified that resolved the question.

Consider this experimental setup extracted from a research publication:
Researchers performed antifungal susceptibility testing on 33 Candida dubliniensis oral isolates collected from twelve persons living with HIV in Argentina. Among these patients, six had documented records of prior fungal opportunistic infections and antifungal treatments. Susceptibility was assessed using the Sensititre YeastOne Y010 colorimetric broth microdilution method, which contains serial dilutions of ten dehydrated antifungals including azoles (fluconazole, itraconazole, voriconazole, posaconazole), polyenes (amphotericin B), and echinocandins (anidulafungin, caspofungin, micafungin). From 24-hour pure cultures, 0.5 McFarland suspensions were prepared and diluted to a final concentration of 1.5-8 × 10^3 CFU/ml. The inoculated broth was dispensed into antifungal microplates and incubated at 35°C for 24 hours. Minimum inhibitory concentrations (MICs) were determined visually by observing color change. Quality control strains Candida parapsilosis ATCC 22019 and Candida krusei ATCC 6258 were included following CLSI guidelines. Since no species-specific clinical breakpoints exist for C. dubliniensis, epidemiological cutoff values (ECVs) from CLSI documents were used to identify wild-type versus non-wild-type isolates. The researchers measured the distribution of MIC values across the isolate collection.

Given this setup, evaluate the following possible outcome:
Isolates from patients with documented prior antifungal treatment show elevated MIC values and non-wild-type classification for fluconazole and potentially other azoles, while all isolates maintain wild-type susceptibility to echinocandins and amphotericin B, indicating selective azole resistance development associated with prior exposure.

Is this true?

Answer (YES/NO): NO